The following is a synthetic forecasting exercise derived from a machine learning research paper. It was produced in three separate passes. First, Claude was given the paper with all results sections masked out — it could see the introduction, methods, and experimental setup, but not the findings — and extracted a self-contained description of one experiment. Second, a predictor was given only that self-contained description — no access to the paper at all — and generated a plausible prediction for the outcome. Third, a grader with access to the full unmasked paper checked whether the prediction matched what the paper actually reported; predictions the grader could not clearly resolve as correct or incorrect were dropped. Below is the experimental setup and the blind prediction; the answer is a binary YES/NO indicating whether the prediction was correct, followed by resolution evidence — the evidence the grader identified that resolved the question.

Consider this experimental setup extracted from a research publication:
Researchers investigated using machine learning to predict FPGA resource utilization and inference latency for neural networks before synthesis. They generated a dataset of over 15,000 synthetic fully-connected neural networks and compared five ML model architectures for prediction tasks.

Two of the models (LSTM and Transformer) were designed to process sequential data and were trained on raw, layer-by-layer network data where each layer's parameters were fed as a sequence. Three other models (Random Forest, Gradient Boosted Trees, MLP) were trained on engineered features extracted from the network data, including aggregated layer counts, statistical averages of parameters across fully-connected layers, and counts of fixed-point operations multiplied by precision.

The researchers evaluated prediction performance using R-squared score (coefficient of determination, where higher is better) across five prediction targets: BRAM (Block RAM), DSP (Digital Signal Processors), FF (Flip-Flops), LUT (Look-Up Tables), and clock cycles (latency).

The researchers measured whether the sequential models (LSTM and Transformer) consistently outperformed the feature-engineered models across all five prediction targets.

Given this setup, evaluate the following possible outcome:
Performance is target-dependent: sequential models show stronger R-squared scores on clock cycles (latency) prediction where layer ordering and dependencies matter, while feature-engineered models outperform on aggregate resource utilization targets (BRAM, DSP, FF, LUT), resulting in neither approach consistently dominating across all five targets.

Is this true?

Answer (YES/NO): NO